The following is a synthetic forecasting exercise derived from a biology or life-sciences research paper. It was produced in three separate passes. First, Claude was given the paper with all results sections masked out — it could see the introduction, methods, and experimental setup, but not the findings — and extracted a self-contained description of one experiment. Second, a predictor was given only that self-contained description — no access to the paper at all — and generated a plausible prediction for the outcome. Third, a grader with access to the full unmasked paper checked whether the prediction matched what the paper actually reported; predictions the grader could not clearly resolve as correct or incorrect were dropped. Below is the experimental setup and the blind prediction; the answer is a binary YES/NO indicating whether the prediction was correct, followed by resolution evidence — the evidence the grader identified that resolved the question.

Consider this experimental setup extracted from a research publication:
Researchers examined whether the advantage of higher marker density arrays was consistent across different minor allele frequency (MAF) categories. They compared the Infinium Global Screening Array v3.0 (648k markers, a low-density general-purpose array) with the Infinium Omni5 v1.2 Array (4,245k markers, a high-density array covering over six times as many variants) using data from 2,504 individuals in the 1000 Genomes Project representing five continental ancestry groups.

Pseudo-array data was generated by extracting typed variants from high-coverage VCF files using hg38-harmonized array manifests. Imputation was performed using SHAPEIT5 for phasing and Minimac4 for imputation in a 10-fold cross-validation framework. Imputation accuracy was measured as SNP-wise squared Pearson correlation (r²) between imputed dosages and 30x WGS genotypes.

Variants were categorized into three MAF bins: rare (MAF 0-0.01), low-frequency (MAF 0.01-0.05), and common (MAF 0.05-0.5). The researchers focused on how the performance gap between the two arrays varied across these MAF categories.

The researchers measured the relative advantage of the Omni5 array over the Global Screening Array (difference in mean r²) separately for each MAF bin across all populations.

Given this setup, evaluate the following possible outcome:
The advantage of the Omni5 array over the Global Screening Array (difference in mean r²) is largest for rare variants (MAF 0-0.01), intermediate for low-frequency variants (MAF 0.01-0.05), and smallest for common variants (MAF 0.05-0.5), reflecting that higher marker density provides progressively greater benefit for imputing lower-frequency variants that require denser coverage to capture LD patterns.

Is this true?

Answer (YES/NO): YES